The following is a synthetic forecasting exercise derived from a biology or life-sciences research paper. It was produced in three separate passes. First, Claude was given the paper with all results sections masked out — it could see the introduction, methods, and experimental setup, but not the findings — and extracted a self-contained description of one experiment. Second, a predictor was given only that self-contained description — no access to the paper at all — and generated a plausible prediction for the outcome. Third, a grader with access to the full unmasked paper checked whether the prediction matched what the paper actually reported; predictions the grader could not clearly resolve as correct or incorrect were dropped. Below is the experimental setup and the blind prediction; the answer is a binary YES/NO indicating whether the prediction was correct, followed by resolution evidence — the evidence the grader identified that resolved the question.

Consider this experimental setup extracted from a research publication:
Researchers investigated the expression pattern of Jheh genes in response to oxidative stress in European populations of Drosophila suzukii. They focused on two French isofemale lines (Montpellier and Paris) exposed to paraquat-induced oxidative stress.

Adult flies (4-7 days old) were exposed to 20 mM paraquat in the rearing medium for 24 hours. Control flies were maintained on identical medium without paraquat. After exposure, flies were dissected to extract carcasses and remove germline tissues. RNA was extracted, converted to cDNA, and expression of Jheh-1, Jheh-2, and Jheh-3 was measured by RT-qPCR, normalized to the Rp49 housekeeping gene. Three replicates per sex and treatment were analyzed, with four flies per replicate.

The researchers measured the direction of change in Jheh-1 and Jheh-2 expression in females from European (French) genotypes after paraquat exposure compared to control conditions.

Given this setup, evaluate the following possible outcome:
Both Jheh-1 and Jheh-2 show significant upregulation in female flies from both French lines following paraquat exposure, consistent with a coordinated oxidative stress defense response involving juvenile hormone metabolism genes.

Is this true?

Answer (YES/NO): YES